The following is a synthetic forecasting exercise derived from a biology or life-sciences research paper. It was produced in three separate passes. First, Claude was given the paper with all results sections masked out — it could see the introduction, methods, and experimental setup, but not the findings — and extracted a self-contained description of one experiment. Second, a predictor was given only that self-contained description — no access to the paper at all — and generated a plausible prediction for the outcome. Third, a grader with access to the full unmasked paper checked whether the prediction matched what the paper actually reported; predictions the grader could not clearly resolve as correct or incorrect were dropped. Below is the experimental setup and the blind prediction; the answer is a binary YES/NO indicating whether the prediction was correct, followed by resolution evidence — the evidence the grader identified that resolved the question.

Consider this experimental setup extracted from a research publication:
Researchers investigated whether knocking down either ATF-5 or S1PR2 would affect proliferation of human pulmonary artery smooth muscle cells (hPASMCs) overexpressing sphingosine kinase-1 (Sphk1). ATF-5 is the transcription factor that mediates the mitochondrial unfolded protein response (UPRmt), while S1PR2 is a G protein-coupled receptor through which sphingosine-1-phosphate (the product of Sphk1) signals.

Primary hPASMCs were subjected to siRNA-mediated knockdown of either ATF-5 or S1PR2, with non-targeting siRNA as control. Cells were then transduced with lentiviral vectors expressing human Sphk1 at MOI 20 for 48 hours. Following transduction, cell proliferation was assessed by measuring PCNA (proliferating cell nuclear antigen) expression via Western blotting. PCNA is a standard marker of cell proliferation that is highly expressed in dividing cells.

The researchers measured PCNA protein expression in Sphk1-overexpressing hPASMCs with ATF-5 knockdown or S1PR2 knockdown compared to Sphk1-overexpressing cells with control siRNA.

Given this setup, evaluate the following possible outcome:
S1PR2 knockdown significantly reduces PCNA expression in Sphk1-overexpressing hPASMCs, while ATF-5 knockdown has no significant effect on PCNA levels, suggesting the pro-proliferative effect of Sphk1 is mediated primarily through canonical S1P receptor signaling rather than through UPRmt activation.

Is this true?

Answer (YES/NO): NO